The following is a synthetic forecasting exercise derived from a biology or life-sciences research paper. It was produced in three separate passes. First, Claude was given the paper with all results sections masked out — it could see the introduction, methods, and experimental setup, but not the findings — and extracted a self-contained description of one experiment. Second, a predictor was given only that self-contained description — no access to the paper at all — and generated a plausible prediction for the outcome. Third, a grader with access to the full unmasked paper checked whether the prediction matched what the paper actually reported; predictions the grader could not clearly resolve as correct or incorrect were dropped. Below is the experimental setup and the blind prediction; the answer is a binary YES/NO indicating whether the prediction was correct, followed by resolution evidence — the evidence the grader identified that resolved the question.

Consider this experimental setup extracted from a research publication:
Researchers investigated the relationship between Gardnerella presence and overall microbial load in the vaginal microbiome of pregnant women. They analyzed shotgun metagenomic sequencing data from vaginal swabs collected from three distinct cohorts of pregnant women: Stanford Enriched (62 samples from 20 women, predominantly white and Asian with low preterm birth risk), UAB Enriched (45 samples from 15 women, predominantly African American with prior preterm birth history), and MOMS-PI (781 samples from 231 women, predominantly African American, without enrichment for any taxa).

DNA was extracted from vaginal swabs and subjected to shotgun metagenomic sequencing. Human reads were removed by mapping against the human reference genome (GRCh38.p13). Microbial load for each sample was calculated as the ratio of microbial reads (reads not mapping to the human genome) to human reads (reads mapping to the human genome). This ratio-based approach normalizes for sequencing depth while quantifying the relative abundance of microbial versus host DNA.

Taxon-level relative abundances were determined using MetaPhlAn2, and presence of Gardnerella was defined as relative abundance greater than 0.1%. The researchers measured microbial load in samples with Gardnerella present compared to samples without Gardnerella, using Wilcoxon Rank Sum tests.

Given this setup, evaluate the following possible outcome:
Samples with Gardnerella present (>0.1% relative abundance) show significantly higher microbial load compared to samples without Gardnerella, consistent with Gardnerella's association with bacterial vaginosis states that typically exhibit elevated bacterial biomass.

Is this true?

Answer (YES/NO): YES